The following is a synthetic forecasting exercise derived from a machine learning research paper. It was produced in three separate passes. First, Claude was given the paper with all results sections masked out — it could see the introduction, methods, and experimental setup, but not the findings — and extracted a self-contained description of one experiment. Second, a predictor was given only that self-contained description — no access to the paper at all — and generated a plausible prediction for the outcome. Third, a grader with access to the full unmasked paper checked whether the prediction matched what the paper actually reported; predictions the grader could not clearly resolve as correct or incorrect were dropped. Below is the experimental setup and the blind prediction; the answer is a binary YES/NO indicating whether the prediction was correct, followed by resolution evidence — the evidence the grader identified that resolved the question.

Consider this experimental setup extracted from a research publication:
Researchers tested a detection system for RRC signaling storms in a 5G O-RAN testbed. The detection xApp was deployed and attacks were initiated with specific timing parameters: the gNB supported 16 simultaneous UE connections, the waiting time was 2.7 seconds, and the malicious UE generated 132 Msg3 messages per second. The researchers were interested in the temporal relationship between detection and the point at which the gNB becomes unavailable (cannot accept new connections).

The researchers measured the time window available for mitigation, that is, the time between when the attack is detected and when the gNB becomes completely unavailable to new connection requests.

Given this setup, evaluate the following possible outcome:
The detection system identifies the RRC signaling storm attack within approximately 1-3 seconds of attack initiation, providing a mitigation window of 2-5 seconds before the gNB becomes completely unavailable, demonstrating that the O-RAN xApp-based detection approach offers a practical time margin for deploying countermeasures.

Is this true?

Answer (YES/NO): NO